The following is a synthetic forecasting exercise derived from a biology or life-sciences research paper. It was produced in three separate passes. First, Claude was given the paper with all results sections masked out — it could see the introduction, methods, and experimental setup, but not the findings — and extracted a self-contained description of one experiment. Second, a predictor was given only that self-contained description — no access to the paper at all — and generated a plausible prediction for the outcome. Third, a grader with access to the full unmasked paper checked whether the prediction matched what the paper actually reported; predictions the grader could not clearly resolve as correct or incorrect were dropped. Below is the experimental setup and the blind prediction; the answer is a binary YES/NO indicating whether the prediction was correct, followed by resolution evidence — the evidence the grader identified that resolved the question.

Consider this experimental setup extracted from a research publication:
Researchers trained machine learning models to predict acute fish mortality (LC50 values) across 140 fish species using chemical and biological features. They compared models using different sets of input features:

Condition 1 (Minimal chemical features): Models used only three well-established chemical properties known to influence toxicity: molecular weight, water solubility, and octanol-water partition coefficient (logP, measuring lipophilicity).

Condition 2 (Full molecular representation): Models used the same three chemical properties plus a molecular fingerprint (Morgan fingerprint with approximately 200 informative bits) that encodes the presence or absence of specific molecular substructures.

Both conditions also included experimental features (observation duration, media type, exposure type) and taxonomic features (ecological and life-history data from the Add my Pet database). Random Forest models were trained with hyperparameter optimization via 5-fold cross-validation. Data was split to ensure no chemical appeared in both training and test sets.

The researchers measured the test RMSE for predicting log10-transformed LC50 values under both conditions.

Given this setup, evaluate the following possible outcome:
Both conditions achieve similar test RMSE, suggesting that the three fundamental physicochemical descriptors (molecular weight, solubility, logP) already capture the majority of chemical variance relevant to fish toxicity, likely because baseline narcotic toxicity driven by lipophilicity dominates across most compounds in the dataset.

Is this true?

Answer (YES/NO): NO